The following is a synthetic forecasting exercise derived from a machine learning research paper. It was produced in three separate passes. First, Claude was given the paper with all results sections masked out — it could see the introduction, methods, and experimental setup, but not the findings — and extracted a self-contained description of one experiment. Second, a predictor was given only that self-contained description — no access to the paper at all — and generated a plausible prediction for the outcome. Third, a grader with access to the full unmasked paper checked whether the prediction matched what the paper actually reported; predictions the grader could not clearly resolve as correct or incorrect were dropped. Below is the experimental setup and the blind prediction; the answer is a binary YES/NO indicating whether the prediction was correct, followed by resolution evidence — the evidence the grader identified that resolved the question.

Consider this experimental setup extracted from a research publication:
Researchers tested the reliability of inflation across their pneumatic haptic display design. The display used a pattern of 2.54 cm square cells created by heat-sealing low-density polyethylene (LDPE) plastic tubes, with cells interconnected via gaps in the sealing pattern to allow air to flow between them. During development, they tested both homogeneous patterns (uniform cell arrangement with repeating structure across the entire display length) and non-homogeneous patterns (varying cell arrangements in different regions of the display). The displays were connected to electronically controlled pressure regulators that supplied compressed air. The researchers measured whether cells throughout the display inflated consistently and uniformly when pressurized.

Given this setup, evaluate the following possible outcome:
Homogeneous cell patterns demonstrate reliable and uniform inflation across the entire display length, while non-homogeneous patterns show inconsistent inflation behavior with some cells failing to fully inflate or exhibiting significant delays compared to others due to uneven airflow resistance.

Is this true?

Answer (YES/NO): YES